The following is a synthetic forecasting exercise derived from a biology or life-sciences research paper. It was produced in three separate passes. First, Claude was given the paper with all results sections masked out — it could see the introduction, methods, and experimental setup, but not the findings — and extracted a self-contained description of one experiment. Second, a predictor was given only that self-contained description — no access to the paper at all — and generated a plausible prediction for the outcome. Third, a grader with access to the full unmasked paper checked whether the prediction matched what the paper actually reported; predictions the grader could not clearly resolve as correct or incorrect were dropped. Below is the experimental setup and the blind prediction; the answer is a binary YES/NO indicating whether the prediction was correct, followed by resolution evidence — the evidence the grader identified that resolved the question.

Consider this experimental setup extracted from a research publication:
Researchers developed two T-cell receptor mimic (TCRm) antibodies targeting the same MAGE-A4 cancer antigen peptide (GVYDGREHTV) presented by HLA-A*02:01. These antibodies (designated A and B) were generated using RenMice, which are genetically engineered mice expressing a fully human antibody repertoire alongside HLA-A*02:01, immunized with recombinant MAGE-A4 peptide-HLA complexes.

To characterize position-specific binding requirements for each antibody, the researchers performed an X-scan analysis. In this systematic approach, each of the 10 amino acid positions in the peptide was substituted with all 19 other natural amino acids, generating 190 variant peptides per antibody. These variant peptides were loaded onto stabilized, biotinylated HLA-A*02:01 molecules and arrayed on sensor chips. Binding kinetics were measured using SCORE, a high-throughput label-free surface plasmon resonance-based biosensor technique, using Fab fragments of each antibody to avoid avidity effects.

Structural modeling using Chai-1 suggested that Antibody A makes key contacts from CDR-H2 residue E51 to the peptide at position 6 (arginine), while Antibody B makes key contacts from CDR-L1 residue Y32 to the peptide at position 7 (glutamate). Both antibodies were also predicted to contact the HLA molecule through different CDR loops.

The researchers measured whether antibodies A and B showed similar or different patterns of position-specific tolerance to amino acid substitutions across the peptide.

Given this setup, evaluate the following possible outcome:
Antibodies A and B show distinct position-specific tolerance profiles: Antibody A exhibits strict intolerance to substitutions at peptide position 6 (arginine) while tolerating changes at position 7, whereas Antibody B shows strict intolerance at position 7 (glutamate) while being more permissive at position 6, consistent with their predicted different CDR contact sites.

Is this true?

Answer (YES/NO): NO